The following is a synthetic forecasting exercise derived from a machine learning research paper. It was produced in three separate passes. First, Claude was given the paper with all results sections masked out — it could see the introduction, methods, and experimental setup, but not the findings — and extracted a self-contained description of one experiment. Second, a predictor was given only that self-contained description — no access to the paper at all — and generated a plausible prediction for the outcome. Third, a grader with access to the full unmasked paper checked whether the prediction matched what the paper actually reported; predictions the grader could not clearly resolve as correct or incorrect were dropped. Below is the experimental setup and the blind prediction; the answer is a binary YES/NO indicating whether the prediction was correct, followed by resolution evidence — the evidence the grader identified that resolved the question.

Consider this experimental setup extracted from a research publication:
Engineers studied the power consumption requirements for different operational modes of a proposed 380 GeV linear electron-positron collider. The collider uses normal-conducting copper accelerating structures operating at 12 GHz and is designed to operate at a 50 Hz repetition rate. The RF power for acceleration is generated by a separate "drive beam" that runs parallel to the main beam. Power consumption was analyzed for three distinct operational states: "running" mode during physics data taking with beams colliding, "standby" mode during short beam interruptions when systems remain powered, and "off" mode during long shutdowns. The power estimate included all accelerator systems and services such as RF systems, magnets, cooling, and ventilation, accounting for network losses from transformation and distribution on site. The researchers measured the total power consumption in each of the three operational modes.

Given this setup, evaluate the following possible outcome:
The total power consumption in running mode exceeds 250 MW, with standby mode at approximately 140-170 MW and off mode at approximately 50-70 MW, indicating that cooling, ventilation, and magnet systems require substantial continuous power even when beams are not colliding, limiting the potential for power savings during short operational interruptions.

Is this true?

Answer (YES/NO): NO